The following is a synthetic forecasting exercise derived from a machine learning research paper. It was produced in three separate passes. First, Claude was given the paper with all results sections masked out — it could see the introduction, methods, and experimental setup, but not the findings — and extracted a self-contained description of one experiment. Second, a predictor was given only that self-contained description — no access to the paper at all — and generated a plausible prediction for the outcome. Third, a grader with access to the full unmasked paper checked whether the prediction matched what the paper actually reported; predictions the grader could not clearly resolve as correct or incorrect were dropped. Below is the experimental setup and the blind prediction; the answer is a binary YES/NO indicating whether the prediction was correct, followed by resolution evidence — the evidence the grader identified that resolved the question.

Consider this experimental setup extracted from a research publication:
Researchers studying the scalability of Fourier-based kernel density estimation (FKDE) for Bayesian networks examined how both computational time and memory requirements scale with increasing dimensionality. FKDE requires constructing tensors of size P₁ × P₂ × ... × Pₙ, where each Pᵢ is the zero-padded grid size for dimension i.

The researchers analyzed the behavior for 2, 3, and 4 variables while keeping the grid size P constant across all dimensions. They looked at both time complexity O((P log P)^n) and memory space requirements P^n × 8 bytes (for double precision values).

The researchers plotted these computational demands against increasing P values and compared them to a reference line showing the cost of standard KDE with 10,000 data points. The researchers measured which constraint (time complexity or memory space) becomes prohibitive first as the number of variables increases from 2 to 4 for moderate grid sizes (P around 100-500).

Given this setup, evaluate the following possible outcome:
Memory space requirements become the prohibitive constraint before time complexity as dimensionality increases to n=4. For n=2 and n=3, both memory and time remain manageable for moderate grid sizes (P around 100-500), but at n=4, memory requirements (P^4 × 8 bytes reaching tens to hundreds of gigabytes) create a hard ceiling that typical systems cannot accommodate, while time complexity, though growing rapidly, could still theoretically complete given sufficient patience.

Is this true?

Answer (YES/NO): NO